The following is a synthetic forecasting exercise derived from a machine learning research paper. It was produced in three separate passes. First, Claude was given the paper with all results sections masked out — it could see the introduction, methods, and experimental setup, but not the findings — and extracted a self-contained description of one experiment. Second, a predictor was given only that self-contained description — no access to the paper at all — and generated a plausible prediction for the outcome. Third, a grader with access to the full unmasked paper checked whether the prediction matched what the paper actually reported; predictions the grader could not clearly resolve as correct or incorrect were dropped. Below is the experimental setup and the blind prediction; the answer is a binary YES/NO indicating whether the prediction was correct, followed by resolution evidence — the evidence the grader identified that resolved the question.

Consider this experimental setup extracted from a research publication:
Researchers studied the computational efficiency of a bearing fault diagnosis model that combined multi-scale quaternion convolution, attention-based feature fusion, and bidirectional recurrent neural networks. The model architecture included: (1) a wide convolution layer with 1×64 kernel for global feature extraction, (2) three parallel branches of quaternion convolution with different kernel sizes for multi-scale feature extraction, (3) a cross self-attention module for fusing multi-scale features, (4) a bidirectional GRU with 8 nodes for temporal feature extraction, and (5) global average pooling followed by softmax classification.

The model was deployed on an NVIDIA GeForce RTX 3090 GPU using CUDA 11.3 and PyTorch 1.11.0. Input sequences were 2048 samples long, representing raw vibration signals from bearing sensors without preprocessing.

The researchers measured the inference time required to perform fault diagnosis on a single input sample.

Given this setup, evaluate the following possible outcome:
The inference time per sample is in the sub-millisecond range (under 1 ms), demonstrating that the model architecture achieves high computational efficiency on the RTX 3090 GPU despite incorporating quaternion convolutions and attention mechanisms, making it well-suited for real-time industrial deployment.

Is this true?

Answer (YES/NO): YES